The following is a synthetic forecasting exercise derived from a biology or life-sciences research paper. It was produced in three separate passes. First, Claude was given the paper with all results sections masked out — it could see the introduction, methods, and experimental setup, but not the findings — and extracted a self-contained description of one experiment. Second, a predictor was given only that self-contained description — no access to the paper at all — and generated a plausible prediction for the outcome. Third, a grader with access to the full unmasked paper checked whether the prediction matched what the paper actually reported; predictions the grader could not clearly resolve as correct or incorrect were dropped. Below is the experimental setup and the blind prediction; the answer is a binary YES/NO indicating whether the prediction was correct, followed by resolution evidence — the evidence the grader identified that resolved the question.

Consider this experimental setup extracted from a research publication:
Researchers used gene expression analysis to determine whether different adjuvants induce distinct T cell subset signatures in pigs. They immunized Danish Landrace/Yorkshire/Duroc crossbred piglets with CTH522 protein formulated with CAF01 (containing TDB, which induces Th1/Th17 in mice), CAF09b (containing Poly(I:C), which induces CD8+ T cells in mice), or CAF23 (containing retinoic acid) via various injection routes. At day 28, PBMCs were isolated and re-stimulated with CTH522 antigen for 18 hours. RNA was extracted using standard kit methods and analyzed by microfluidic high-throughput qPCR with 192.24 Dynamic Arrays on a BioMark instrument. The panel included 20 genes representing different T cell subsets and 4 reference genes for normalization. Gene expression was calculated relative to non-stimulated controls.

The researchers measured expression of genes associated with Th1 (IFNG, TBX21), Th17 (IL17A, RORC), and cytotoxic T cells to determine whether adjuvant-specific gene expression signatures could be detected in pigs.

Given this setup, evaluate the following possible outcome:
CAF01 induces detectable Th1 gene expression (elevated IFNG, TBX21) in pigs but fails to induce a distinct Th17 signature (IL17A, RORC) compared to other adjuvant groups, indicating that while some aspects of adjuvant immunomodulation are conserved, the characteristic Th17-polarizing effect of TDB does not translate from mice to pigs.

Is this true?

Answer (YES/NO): NO